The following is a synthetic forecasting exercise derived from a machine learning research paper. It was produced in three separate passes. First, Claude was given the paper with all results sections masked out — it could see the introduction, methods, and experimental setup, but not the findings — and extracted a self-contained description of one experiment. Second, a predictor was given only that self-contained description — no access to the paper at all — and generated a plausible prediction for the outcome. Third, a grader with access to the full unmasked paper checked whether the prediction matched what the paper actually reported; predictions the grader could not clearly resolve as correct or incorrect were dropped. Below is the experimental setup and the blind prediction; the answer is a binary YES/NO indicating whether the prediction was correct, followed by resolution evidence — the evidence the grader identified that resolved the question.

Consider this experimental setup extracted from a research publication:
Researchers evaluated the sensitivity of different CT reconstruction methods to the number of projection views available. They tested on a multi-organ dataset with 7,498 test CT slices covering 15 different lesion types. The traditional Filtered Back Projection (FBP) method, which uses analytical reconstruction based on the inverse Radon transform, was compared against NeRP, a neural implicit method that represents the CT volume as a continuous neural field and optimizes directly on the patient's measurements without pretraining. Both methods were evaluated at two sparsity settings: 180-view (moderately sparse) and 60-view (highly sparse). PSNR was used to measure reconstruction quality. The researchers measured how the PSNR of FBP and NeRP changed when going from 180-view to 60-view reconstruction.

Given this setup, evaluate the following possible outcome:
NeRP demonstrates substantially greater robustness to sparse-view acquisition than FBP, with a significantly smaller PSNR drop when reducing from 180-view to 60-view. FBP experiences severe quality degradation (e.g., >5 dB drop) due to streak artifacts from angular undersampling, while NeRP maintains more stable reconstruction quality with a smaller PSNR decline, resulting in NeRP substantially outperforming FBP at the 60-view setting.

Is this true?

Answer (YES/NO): YES